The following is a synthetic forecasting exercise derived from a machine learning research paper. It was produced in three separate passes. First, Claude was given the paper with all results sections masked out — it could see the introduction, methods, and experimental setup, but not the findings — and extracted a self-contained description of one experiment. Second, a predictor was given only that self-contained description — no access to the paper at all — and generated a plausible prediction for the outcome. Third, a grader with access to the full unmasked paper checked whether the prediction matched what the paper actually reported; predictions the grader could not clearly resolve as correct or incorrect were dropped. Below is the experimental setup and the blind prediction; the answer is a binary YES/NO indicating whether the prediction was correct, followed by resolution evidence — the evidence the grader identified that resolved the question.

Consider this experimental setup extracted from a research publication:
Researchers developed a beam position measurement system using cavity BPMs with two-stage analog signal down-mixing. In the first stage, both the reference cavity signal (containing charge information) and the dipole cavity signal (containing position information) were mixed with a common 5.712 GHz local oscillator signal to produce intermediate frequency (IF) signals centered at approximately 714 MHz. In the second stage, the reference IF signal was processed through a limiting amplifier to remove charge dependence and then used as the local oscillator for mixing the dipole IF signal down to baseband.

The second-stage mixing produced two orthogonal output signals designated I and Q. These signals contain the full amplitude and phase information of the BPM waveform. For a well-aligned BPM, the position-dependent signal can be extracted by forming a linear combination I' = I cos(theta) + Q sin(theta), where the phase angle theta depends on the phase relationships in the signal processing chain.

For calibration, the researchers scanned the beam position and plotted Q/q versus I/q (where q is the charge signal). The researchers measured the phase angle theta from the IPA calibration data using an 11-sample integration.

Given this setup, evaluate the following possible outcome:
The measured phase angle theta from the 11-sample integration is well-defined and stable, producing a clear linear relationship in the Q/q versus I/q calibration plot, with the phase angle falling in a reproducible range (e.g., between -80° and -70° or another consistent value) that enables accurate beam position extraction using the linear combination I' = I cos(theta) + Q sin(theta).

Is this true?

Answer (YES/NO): YES